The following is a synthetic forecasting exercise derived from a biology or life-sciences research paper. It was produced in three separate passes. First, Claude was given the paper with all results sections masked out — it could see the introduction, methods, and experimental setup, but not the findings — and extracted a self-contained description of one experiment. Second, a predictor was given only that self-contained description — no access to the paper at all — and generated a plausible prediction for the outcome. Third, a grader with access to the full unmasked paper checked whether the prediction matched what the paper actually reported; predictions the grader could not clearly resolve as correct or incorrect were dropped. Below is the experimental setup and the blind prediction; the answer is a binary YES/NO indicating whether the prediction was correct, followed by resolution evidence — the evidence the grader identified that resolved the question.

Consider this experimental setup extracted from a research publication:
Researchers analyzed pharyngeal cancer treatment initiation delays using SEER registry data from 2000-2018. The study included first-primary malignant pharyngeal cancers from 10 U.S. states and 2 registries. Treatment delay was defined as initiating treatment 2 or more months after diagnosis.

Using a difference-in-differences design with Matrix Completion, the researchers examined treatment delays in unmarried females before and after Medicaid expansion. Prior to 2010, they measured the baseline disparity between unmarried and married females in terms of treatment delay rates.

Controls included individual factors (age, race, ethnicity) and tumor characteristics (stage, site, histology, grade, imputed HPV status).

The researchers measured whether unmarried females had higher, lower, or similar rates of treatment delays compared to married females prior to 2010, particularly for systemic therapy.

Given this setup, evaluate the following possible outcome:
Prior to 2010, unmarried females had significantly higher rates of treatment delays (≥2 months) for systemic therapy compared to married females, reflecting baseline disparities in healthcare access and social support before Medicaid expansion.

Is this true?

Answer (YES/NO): YES